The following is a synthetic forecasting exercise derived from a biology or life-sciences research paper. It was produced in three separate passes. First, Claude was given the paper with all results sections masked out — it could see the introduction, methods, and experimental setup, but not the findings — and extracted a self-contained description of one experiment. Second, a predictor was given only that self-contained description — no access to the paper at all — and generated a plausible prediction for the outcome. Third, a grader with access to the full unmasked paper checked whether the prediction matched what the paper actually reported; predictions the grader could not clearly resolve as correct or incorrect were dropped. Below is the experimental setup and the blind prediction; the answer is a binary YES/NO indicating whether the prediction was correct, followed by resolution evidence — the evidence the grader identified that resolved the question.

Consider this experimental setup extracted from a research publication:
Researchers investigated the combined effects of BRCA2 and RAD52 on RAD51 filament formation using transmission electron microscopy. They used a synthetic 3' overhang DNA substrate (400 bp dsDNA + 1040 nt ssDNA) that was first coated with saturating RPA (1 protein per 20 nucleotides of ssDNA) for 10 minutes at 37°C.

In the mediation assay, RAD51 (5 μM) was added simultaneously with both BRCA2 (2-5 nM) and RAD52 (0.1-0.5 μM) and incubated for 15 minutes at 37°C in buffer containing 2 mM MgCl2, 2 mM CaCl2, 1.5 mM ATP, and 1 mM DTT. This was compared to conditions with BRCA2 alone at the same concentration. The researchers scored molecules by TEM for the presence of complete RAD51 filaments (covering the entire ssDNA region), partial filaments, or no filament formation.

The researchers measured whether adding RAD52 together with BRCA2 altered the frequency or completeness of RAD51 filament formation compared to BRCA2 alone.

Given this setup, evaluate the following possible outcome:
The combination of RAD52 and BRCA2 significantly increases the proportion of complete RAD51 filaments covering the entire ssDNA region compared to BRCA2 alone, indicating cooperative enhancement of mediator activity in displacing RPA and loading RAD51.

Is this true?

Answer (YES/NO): NO